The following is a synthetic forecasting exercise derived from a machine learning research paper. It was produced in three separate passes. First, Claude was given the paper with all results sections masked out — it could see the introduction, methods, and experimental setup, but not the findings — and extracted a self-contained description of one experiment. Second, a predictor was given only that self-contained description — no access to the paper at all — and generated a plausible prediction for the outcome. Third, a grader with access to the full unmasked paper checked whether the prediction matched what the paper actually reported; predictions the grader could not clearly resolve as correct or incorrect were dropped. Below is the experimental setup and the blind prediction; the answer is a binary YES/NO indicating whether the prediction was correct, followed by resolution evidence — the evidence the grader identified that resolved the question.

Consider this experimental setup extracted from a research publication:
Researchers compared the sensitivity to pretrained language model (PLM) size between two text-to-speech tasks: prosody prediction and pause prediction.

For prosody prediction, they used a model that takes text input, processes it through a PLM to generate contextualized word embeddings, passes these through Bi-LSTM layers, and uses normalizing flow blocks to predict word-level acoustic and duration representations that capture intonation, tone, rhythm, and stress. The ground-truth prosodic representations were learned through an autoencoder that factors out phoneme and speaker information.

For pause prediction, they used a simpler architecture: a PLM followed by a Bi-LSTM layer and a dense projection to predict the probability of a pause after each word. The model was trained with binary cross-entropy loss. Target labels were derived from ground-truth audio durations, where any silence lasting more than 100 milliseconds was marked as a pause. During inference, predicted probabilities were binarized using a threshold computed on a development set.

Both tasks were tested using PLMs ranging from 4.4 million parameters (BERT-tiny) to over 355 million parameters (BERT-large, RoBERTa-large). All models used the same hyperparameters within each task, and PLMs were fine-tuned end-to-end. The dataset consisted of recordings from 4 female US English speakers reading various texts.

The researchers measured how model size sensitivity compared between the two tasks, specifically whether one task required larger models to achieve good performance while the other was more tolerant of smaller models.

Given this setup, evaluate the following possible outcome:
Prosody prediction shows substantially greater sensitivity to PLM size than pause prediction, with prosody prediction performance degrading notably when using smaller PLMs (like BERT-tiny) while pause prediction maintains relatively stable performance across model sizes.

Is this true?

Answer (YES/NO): YES